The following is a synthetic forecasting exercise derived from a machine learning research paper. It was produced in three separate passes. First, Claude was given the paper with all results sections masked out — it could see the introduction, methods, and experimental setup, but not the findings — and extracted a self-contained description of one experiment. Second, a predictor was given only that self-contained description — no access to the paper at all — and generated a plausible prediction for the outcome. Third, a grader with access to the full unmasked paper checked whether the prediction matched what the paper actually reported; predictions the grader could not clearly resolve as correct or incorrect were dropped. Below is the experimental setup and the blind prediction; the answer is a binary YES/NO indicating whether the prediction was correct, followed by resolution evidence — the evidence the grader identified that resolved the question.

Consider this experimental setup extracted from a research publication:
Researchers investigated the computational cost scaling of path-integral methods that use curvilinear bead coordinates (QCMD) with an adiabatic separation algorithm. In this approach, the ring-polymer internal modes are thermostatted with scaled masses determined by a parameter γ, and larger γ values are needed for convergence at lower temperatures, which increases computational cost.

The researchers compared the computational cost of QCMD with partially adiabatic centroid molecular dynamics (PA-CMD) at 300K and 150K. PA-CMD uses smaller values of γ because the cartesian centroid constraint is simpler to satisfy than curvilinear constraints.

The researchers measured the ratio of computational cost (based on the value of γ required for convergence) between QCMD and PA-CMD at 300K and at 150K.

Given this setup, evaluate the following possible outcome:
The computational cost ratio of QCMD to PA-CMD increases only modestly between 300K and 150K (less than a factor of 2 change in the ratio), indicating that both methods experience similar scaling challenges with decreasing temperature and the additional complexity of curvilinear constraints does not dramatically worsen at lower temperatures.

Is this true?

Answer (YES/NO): NO